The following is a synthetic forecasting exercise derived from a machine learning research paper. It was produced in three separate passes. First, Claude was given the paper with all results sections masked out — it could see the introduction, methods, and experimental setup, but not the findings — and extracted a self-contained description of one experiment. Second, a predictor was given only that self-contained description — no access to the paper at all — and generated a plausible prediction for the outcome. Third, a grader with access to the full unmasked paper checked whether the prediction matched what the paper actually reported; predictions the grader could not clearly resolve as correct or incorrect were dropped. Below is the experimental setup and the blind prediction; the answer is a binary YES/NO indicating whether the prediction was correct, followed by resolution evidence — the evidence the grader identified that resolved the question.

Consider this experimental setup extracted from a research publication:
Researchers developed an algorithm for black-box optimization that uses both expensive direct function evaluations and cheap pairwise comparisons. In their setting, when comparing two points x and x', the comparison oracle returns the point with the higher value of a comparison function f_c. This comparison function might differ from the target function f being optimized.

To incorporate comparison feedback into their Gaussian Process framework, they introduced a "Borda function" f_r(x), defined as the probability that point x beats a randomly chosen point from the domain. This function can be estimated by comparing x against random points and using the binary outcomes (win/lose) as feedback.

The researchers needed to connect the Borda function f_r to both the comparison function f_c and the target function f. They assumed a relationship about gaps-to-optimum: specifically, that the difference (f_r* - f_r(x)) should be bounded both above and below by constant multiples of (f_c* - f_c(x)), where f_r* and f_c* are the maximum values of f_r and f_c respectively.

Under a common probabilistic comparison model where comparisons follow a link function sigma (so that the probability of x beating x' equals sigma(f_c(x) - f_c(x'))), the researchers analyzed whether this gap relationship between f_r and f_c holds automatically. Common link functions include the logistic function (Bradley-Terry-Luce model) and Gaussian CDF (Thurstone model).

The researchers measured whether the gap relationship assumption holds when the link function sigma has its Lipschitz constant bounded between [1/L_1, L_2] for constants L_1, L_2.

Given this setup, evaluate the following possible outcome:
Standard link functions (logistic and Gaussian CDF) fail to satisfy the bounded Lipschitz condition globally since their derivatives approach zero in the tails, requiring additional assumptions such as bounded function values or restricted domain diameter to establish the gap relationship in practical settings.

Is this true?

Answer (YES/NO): YES